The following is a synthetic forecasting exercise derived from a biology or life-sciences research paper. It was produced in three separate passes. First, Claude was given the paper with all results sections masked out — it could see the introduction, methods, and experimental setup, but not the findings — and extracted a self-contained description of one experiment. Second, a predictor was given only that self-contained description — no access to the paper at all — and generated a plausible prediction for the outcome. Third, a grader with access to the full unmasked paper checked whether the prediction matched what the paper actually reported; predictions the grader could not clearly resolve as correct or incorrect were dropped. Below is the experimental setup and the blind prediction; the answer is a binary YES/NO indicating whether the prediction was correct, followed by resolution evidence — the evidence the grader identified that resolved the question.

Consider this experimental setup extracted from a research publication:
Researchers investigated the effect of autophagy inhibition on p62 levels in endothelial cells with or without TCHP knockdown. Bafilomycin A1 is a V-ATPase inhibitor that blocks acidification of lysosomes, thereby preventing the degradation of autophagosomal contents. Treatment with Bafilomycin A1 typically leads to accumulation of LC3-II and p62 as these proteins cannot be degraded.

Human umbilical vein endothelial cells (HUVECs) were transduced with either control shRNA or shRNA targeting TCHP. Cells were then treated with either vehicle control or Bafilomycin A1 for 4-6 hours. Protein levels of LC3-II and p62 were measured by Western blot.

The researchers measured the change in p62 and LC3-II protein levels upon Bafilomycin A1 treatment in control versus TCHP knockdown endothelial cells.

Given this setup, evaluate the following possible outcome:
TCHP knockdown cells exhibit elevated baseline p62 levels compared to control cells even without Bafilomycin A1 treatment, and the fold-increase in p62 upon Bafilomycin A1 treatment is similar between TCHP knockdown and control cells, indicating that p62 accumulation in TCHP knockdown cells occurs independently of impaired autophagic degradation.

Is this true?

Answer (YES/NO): NO